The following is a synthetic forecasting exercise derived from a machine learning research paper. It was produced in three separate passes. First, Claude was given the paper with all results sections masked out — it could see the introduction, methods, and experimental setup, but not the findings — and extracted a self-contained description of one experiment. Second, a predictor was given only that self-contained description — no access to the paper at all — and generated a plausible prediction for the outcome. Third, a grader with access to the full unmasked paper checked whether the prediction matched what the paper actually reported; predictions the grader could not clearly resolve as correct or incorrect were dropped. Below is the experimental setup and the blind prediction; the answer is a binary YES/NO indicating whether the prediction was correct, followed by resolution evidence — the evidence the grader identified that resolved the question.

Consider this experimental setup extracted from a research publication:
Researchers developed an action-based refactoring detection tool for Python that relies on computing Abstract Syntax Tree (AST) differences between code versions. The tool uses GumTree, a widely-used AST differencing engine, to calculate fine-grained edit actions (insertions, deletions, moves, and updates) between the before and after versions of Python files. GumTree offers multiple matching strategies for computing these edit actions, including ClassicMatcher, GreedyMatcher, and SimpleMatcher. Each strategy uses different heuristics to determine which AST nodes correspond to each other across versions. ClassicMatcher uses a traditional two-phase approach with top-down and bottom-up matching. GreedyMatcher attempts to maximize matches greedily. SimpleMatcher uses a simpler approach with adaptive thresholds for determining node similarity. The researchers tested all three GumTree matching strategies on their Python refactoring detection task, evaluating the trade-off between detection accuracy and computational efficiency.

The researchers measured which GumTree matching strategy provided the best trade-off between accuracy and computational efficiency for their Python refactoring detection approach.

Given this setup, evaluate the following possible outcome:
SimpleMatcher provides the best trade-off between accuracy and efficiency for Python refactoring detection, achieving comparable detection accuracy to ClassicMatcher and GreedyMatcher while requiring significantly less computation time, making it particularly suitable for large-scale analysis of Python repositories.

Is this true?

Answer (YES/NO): NO